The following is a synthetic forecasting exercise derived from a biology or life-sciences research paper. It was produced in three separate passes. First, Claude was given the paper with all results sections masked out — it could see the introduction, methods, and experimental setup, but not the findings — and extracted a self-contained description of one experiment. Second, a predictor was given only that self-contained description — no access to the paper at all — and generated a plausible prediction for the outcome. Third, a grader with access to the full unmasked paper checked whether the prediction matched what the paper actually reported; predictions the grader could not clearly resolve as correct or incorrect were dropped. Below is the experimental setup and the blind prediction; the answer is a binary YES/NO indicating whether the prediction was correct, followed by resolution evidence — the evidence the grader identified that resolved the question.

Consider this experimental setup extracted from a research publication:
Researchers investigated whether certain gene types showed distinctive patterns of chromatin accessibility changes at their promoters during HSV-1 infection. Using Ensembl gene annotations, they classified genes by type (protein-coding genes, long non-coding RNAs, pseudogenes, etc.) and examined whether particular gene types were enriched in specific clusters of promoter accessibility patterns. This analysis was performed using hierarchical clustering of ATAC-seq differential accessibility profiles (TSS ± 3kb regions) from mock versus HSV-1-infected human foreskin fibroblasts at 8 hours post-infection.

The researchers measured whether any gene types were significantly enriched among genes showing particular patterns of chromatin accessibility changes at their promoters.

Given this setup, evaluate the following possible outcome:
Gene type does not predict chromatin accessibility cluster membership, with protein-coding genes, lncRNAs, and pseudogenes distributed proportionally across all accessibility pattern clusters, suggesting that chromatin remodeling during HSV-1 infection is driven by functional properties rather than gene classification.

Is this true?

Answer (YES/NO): NO